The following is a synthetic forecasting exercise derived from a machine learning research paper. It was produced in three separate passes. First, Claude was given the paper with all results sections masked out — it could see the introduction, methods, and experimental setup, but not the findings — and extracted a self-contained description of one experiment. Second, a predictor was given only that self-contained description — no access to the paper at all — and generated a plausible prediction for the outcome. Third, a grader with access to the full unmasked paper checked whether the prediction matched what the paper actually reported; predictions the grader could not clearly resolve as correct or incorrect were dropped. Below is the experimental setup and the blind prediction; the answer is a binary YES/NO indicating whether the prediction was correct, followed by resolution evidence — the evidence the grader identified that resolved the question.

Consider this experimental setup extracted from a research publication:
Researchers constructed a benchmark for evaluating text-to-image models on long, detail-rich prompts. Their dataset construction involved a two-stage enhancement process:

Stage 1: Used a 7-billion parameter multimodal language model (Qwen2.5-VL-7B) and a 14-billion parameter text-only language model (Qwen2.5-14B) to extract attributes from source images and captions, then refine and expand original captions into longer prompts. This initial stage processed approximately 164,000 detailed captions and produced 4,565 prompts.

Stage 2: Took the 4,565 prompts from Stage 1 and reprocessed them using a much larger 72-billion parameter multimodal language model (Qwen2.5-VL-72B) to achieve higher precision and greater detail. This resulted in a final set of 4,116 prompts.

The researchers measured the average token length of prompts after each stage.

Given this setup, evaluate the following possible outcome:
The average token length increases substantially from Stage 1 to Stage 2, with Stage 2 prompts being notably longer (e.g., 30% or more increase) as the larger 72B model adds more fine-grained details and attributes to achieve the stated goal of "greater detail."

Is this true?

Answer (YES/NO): NO